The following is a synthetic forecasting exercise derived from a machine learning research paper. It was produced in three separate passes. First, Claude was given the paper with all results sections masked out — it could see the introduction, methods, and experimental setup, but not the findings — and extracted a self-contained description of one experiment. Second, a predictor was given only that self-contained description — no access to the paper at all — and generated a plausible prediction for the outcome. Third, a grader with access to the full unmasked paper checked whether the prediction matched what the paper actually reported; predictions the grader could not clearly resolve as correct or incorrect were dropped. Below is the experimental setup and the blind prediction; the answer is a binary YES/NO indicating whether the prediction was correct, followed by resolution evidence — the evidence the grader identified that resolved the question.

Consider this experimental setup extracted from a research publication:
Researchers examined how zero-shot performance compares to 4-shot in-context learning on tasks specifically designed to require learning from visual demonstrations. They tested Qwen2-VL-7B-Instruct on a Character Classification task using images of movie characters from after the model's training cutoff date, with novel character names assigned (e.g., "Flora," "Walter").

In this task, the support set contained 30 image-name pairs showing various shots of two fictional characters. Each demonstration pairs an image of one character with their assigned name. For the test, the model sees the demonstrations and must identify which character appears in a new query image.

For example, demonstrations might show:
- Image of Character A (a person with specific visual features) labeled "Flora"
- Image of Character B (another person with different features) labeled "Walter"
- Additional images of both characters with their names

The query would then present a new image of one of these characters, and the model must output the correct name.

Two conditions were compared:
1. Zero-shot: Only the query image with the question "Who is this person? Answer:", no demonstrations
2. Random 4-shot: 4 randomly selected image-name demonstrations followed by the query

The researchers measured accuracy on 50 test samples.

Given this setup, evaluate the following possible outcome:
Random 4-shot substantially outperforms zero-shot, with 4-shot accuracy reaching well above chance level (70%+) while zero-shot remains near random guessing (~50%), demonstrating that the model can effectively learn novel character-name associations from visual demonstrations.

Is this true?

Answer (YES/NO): NO